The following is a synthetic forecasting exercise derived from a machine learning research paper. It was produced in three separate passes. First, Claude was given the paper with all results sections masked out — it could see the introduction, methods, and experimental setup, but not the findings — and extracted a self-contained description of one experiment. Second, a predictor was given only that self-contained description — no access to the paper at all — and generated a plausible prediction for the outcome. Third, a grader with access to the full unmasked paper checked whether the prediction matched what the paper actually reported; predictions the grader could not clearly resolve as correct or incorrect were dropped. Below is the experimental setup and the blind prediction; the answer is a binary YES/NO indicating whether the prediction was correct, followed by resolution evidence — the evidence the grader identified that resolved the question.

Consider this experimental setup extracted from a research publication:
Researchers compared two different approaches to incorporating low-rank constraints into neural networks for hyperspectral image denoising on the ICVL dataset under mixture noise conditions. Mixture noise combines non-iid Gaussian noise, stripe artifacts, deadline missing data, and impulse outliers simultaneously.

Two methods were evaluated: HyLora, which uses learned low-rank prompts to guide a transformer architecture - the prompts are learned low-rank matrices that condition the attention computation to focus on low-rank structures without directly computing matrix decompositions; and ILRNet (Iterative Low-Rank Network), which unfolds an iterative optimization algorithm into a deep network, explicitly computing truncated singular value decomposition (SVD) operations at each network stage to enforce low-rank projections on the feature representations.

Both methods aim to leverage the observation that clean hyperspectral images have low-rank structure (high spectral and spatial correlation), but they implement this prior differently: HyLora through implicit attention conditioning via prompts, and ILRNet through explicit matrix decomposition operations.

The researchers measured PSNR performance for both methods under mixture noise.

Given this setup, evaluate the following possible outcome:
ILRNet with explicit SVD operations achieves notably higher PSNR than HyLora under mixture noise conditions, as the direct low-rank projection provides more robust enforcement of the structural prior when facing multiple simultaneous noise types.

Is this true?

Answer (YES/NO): YES